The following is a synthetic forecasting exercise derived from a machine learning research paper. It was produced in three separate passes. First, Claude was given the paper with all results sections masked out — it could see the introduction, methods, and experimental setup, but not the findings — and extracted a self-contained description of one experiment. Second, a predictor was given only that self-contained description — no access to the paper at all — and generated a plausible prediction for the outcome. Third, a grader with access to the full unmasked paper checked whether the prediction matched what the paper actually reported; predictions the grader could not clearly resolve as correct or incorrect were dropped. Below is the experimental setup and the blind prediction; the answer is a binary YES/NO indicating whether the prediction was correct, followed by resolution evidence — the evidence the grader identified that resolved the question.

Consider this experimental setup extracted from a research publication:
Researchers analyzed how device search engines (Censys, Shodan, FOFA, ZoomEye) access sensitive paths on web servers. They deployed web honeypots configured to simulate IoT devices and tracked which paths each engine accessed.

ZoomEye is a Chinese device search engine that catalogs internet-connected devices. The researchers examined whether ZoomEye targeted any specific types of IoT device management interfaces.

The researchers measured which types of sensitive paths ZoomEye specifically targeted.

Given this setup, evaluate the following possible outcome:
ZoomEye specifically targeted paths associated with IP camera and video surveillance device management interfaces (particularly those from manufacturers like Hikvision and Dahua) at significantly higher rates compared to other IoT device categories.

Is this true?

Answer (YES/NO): NO